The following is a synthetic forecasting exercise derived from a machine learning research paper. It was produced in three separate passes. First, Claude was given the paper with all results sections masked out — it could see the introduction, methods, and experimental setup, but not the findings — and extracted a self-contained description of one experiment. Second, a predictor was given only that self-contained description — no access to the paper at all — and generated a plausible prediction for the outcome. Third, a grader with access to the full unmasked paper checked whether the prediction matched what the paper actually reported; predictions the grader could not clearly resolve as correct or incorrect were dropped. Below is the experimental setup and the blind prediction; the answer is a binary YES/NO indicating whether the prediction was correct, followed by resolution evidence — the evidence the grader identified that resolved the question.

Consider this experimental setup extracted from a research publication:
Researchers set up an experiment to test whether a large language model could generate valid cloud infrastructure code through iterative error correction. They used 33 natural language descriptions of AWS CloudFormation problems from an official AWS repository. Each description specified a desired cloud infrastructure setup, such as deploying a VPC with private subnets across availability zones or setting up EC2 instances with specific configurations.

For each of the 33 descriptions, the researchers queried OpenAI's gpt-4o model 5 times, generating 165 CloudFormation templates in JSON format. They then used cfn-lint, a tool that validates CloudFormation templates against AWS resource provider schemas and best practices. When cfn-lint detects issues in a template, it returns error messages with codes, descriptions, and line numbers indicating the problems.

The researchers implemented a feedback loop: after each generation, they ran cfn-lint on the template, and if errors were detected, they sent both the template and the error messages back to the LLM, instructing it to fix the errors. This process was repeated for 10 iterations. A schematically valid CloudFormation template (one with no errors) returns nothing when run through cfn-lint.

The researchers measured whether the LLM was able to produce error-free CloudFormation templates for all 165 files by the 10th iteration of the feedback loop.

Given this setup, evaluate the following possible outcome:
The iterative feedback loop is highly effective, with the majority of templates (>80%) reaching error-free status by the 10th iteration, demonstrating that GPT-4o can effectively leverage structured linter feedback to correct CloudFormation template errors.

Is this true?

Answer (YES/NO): NO